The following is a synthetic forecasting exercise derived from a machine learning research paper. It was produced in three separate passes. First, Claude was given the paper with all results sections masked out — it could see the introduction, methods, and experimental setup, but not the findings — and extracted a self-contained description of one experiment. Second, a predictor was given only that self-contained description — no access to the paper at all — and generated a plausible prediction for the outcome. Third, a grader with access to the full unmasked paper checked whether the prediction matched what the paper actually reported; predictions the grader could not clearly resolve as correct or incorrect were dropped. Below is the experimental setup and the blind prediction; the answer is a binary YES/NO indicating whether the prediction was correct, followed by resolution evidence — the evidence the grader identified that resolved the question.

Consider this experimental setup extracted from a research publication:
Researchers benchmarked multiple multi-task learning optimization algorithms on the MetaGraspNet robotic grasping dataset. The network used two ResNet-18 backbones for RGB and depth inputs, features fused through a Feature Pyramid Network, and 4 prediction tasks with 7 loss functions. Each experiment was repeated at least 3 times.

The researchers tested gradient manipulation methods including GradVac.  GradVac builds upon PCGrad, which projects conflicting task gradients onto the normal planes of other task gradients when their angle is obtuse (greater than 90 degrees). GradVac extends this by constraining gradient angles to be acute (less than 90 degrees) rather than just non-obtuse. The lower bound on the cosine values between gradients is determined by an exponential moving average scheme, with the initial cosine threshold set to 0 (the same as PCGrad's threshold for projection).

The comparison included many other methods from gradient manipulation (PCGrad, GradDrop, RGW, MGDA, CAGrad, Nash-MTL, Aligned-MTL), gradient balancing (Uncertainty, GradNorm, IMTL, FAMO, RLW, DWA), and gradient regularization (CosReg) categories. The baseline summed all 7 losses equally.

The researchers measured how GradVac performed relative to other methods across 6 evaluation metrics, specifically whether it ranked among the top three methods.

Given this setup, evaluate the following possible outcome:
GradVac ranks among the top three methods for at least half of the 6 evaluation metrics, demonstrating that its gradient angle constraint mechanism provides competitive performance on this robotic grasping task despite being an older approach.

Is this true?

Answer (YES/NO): YES